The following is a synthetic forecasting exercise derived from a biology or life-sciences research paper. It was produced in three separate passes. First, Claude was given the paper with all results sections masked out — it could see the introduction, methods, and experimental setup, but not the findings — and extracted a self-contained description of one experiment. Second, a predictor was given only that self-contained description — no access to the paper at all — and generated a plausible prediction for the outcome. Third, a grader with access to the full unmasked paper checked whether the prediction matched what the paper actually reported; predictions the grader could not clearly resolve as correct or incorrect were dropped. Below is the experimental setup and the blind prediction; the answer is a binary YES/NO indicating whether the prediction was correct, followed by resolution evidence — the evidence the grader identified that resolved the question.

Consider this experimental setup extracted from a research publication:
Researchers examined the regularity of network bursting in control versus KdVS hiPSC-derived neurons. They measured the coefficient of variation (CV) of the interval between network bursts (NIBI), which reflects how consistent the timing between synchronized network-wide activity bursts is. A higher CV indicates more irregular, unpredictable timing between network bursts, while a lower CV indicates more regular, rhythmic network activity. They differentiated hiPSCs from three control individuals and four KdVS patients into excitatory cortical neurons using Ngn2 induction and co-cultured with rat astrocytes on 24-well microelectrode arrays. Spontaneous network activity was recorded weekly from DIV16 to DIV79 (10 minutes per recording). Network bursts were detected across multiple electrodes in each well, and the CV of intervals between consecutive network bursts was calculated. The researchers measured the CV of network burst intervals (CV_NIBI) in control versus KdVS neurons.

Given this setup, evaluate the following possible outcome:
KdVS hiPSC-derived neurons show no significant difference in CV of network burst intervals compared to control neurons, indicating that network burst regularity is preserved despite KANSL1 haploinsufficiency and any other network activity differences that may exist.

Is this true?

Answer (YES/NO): NO